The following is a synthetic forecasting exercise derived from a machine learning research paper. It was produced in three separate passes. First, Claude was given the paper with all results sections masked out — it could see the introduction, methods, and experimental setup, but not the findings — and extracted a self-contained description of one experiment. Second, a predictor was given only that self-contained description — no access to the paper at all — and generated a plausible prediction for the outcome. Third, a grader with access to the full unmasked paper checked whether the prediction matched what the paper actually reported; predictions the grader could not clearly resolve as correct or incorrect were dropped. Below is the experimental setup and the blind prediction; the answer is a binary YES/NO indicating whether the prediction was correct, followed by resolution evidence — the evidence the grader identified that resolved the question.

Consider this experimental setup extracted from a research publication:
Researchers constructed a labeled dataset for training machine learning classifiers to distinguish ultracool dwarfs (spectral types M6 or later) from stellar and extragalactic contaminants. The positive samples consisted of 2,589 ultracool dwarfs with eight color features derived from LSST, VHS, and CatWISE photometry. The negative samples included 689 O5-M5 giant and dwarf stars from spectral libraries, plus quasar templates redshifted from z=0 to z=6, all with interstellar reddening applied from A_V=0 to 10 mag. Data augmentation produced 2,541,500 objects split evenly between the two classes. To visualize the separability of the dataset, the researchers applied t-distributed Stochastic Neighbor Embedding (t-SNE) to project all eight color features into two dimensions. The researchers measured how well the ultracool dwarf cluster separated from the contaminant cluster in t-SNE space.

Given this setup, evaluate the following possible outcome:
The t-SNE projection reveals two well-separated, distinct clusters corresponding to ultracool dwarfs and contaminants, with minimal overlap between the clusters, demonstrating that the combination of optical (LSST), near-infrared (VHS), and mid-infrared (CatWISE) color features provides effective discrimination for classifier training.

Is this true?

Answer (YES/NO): YES